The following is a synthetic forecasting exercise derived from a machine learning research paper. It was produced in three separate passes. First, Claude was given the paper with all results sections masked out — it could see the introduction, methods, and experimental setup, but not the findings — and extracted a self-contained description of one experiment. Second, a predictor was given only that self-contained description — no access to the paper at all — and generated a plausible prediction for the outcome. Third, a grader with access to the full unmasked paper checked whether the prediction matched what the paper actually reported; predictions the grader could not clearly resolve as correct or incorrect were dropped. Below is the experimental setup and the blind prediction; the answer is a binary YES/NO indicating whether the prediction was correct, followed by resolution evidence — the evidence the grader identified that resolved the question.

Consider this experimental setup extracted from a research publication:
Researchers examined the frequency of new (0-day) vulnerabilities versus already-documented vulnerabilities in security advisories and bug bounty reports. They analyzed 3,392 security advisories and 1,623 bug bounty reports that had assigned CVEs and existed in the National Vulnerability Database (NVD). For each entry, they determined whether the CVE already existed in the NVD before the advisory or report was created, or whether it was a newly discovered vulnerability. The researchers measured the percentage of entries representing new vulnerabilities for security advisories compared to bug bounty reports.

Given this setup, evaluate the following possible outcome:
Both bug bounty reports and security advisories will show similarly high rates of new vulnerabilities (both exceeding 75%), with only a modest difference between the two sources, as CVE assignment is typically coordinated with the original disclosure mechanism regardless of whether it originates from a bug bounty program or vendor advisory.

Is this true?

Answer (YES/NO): NO